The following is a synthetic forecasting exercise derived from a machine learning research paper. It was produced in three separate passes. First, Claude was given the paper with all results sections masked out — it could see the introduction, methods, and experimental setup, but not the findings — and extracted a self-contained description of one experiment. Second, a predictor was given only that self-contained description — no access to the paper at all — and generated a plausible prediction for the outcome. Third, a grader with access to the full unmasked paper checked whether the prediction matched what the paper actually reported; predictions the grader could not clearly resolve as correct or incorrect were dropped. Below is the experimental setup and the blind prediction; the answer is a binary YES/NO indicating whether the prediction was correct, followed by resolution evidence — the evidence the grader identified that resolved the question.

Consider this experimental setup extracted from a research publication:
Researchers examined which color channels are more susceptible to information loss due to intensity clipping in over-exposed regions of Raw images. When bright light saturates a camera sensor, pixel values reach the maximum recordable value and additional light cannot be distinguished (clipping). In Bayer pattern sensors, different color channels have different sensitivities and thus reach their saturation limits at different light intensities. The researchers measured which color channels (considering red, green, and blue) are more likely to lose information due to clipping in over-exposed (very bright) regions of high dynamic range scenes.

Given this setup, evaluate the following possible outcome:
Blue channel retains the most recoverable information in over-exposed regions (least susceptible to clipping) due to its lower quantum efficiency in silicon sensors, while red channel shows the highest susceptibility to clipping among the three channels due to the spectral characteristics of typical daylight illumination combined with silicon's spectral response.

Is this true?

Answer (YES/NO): NO